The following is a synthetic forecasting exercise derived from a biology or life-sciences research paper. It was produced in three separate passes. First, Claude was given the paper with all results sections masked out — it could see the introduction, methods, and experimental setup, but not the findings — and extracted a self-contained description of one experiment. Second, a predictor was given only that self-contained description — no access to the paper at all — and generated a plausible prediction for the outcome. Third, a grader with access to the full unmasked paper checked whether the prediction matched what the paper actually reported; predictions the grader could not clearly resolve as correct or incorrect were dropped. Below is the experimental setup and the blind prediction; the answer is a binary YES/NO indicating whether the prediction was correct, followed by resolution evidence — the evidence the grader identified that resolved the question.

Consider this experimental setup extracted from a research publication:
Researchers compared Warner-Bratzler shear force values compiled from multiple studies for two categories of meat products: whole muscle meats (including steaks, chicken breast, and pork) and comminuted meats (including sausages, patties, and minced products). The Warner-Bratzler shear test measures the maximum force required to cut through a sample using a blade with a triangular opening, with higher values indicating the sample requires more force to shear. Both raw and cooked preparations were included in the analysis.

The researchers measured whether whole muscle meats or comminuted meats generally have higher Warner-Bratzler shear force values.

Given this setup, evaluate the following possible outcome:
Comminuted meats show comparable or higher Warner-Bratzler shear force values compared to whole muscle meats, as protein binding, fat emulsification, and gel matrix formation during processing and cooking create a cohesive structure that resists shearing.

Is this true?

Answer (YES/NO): NO